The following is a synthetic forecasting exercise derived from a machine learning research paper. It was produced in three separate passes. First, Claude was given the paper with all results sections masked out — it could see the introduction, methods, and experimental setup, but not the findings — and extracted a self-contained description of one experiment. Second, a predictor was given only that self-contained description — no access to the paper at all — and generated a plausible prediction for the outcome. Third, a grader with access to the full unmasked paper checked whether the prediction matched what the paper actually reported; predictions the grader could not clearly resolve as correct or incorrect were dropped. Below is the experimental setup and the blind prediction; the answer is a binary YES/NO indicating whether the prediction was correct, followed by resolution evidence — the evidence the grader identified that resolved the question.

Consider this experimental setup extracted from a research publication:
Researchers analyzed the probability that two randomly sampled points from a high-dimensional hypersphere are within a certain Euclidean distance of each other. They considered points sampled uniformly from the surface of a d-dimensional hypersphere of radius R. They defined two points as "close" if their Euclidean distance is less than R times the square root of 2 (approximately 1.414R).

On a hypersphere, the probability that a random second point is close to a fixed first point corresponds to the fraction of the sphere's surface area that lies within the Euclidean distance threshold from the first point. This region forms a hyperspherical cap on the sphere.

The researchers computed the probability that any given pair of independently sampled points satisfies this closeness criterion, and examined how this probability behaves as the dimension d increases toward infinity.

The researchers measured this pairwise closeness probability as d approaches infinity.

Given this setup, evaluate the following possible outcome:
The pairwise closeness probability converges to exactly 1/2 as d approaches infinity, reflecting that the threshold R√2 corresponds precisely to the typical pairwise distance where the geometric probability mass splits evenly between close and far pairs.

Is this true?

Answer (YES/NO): NO